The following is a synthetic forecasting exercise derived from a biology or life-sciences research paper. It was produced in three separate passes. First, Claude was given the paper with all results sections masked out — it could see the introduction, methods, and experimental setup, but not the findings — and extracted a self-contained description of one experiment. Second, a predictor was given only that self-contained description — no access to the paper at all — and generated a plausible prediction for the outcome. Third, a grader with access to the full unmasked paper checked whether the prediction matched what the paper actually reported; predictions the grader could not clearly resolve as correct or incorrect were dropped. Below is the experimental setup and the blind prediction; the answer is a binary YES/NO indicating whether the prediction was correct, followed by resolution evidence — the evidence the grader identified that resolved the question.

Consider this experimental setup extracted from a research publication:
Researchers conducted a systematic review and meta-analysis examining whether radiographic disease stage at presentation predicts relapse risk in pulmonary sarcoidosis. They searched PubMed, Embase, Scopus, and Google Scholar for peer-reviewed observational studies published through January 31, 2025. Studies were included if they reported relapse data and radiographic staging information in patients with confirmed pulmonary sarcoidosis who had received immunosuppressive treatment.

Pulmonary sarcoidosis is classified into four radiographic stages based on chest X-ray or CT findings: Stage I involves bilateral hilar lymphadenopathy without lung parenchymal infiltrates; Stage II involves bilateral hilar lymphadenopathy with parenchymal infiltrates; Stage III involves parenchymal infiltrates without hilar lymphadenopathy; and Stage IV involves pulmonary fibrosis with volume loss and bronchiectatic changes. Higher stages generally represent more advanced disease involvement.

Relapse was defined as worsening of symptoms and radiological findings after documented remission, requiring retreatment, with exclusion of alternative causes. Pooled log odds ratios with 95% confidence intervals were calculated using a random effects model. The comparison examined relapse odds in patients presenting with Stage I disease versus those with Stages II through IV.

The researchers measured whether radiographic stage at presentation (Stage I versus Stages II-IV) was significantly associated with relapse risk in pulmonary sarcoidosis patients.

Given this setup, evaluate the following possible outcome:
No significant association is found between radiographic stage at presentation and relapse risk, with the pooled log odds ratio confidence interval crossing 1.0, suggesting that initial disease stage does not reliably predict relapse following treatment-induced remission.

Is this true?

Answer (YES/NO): NO